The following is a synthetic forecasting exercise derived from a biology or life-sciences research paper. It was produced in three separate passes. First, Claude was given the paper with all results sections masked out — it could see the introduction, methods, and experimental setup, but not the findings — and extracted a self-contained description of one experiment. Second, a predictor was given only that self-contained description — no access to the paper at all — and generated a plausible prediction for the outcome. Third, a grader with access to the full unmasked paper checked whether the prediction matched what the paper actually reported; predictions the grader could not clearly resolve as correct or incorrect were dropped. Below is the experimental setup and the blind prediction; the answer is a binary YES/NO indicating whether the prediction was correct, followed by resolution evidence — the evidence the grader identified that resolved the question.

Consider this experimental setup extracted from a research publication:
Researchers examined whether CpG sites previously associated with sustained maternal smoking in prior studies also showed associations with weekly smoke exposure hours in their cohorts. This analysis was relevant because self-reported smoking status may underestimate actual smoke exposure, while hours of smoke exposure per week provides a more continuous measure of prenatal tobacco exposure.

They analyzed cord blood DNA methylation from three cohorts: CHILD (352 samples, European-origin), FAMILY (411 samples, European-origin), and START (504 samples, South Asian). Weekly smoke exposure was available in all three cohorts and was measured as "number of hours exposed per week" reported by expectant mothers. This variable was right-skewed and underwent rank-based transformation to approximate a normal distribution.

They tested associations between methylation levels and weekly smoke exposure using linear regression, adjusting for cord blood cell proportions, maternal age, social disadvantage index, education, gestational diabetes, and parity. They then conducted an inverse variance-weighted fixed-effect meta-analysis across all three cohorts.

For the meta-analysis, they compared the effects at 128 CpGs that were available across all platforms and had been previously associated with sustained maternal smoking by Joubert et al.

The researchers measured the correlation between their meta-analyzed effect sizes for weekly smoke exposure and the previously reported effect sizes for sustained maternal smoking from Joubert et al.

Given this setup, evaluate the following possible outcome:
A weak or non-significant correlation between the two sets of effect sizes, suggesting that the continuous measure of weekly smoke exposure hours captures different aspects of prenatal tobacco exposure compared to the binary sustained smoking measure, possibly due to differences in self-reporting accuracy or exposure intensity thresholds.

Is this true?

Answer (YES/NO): NO